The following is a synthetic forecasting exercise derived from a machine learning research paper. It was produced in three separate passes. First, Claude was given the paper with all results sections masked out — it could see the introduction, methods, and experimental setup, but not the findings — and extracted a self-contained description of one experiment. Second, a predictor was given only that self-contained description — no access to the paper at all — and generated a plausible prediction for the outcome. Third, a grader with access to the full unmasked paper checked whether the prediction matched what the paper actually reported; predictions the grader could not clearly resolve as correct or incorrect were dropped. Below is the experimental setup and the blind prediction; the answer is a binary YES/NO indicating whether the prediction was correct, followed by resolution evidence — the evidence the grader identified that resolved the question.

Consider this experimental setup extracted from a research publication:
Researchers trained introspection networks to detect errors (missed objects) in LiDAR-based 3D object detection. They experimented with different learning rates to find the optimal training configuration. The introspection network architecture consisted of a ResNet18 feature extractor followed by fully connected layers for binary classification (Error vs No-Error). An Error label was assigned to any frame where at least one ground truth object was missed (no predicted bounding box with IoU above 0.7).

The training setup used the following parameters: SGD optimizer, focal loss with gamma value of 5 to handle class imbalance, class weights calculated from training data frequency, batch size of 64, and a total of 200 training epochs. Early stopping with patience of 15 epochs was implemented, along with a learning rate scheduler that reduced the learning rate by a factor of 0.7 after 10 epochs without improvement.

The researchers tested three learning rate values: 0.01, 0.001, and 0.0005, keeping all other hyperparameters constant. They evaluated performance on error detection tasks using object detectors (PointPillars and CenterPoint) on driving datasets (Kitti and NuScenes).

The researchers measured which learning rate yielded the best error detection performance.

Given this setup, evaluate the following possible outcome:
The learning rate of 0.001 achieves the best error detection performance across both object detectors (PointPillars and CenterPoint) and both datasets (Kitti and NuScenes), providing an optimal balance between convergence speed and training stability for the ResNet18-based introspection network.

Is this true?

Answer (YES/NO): NO